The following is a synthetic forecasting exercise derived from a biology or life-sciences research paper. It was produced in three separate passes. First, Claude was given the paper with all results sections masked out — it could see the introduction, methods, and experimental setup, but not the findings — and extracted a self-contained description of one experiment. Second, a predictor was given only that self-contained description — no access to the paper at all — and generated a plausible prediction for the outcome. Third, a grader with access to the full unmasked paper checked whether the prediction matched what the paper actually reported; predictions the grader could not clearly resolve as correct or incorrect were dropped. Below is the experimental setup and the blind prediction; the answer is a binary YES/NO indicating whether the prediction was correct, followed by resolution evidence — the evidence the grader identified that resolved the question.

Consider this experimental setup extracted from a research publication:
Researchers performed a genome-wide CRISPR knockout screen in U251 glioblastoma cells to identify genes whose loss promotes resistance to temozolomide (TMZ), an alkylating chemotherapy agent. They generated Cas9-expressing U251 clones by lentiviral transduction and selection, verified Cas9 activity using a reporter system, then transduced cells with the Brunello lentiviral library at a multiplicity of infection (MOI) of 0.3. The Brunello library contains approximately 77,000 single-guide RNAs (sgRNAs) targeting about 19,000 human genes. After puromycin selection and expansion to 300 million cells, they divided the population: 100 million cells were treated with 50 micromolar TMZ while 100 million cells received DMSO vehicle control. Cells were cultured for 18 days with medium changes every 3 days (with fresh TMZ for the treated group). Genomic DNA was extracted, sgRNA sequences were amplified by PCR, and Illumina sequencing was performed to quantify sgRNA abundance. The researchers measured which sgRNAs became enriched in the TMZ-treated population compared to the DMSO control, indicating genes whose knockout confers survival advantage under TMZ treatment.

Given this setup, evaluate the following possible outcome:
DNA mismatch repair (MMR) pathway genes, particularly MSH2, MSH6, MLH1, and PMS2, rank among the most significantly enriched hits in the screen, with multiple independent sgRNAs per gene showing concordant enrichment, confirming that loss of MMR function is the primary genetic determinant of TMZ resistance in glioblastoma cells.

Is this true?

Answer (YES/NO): YES